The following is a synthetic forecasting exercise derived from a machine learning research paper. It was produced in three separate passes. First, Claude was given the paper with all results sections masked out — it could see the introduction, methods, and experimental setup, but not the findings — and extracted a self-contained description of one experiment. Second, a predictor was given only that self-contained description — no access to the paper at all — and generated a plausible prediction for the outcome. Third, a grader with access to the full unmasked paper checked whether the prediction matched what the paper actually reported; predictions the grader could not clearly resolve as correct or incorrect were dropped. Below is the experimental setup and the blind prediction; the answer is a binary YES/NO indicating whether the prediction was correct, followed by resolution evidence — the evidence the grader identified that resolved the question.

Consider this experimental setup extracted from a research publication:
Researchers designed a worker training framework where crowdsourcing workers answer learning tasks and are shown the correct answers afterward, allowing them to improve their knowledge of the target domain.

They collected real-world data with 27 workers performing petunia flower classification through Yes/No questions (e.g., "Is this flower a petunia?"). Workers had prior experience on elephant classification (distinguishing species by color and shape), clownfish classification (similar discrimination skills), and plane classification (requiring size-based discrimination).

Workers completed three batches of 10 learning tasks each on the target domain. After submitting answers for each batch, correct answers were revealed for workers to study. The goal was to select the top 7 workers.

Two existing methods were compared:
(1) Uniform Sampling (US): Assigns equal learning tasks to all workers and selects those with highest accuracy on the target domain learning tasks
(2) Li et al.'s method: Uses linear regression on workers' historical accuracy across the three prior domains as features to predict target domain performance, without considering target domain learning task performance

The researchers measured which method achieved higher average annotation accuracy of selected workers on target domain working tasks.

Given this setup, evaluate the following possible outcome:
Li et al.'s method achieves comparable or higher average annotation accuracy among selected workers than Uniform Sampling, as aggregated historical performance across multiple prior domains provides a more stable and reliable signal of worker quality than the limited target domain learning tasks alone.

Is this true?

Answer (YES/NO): YES